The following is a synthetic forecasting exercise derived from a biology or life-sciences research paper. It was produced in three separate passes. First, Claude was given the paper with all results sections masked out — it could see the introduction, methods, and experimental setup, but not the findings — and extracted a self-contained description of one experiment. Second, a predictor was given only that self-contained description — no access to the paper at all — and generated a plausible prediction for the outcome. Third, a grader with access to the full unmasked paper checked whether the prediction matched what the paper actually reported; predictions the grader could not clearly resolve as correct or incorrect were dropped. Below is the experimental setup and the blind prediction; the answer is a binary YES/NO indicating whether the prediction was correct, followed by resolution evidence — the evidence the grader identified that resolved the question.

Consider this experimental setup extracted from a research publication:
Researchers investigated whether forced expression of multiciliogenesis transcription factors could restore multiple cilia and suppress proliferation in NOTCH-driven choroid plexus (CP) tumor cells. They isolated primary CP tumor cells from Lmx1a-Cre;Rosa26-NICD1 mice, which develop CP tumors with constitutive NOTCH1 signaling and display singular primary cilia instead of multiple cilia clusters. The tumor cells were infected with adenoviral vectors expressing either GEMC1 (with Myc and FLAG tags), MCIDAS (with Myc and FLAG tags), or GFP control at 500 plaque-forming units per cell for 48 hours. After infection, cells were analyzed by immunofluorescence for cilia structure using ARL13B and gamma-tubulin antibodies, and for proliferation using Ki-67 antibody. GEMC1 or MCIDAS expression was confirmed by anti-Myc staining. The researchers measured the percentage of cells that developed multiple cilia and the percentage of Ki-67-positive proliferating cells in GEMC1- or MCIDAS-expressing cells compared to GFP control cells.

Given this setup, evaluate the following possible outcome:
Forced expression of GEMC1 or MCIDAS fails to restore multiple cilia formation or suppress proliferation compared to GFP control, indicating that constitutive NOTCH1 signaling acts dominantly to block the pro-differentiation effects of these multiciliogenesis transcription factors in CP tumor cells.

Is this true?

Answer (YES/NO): NO